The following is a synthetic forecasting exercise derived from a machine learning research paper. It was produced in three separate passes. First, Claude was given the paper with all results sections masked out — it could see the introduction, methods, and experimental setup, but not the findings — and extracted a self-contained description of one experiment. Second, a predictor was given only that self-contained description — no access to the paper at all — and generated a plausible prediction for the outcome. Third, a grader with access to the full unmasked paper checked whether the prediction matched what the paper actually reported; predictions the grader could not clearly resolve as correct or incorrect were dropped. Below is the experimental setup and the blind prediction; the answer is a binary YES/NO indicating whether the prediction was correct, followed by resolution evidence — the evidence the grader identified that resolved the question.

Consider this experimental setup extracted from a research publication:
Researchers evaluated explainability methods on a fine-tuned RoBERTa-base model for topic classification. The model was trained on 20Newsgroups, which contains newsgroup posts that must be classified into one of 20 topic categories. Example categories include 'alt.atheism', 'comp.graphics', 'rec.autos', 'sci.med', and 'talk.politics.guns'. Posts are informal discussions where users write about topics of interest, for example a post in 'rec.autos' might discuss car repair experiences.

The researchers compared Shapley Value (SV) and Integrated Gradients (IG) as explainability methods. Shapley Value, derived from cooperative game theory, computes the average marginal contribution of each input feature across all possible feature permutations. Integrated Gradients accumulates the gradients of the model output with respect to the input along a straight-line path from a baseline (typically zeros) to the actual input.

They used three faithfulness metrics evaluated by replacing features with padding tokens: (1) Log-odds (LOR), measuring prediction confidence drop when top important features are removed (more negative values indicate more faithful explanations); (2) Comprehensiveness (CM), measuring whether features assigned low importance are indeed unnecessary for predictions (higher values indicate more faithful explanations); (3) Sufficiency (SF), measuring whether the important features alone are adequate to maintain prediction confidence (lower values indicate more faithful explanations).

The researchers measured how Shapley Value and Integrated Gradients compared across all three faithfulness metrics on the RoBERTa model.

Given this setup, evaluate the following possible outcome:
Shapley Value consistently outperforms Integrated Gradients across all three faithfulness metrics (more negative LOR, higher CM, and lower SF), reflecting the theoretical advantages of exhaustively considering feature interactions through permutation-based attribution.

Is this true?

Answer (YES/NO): YES